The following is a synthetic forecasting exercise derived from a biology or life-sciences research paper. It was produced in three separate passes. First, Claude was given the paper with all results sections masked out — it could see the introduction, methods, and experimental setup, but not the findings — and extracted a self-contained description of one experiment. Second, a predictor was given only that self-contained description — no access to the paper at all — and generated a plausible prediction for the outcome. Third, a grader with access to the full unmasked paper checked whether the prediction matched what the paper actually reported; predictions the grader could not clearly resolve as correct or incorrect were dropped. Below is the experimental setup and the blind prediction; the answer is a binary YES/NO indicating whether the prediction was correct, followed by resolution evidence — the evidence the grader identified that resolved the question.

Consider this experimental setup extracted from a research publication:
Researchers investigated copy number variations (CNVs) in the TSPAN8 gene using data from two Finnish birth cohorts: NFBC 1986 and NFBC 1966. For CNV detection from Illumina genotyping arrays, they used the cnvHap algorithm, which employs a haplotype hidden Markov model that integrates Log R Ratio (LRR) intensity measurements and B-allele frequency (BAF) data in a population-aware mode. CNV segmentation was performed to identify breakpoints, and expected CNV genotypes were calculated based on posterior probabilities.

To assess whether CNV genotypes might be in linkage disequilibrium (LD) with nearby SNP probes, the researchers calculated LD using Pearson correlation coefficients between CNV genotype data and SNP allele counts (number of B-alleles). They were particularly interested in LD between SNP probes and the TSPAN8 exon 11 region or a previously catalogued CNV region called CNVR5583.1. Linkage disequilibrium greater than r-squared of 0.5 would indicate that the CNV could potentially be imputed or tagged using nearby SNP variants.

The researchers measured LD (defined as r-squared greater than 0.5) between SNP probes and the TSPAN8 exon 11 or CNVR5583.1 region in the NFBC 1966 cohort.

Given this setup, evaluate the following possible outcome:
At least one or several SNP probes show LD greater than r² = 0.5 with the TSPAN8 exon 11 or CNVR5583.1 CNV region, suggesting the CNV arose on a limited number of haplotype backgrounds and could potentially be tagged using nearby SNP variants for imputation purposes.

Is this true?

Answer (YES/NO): NO